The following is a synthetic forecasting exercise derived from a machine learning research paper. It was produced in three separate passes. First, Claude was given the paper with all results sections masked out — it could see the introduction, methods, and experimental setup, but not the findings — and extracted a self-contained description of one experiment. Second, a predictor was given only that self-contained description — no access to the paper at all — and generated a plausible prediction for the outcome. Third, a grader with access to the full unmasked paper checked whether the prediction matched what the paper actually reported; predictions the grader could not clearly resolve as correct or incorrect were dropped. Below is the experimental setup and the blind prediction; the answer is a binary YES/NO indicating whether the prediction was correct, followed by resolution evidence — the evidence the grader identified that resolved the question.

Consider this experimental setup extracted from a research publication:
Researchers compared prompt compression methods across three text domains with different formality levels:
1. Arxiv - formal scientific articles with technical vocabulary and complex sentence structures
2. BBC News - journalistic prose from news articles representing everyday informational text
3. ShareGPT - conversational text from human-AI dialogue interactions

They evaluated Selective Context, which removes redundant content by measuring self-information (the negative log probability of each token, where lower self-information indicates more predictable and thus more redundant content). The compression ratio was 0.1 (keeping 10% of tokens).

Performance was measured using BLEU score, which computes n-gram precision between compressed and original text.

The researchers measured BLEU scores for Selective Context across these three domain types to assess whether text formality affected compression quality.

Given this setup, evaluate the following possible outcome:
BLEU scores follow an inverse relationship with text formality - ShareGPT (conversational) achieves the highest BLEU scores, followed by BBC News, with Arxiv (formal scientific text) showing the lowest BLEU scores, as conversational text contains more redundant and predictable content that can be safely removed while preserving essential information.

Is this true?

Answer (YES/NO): YES